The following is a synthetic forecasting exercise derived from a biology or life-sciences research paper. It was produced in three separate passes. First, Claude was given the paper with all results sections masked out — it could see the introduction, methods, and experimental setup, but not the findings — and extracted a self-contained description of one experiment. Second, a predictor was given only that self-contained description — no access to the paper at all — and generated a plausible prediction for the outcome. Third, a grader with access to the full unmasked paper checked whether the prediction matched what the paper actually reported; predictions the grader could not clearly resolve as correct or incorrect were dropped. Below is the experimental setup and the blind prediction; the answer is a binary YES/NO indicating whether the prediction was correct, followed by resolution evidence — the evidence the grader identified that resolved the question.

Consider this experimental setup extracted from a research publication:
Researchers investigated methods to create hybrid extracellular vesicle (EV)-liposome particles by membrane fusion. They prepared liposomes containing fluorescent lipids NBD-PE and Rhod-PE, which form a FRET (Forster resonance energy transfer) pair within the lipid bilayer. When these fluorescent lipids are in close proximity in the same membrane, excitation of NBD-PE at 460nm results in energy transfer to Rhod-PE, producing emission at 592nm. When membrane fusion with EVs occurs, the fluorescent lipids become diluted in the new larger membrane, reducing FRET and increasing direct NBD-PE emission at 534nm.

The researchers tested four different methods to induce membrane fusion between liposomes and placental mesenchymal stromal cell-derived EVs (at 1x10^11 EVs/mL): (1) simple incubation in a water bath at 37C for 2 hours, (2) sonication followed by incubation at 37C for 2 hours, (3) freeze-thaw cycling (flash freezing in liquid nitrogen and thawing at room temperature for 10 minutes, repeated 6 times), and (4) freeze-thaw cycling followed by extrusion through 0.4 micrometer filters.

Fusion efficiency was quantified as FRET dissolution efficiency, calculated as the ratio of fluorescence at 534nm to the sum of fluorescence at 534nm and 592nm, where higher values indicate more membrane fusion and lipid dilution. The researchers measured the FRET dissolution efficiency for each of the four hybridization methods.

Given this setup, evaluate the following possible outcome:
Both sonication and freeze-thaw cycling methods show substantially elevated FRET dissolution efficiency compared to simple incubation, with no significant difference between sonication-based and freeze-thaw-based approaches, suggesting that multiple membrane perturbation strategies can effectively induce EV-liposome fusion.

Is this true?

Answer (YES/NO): NO